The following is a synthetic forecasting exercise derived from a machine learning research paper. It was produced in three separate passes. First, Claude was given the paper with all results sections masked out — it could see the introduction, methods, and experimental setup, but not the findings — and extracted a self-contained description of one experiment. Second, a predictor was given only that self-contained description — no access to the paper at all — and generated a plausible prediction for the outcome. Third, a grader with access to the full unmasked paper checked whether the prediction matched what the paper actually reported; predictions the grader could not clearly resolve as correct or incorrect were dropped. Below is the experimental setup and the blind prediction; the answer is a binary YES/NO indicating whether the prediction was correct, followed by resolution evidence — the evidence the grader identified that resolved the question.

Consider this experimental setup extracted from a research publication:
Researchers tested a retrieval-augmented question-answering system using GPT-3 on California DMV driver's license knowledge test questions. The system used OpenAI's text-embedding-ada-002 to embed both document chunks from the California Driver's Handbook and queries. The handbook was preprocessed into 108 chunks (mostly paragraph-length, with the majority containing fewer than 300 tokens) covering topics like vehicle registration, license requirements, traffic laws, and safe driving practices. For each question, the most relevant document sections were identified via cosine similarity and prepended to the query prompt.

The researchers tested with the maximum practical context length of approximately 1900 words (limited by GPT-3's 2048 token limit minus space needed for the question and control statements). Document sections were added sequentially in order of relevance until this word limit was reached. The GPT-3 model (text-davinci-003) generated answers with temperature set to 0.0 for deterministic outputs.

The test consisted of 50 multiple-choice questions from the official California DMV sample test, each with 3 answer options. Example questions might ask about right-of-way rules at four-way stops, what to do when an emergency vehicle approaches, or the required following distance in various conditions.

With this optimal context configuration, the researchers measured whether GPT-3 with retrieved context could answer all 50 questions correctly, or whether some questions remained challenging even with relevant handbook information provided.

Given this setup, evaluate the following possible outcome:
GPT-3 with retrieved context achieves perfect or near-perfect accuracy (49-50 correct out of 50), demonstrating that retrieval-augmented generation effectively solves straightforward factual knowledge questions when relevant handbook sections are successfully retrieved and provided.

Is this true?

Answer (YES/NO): NO